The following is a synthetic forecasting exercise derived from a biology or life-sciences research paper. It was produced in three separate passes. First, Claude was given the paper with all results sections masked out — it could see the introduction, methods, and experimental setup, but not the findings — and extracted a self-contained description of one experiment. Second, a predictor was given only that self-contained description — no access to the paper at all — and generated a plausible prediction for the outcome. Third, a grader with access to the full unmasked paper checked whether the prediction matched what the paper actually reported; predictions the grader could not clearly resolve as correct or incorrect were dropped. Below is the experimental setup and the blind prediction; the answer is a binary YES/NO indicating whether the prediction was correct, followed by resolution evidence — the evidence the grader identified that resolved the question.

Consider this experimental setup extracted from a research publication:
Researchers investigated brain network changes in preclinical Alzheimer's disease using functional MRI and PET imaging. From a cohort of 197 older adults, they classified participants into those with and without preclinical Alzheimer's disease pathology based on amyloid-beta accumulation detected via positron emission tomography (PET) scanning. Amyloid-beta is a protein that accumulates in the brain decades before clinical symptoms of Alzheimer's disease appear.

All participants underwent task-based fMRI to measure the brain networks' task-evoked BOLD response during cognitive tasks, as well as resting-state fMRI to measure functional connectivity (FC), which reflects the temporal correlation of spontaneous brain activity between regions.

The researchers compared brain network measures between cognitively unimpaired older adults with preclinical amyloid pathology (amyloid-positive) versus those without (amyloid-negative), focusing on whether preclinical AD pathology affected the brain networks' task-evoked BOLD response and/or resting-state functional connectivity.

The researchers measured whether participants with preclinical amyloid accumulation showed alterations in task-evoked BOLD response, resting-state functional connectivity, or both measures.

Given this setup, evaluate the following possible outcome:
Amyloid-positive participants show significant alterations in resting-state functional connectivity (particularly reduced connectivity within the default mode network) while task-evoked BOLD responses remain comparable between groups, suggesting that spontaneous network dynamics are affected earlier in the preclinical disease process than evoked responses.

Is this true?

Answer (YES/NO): NO